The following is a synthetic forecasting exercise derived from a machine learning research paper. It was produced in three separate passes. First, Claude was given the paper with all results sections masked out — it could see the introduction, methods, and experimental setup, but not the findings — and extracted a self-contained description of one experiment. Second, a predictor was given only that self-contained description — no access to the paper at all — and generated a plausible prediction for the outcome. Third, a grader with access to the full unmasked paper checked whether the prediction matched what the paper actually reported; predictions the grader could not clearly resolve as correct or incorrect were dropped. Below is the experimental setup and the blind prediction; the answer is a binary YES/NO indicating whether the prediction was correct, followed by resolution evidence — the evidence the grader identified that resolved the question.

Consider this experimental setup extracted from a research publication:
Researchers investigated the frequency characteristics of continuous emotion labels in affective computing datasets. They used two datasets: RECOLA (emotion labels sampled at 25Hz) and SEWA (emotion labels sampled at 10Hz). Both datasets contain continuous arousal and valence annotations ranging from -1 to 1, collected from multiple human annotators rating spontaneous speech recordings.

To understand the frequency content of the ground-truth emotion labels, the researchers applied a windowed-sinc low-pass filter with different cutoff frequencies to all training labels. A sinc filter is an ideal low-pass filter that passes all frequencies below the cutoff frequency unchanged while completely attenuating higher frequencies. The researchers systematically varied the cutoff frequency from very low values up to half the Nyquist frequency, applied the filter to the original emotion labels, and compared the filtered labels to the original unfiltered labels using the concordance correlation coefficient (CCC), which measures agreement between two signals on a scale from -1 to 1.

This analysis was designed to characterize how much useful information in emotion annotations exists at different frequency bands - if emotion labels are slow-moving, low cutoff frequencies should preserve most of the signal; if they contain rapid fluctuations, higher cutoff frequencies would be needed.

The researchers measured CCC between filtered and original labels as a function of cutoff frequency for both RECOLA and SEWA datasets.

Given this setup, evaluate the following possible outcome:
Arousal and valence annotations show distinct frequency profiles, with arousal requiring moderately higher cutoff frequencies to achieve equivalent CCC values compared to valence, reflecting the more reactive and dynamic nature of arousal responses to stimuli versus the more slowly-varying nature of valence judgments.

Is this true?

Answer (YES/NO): NO